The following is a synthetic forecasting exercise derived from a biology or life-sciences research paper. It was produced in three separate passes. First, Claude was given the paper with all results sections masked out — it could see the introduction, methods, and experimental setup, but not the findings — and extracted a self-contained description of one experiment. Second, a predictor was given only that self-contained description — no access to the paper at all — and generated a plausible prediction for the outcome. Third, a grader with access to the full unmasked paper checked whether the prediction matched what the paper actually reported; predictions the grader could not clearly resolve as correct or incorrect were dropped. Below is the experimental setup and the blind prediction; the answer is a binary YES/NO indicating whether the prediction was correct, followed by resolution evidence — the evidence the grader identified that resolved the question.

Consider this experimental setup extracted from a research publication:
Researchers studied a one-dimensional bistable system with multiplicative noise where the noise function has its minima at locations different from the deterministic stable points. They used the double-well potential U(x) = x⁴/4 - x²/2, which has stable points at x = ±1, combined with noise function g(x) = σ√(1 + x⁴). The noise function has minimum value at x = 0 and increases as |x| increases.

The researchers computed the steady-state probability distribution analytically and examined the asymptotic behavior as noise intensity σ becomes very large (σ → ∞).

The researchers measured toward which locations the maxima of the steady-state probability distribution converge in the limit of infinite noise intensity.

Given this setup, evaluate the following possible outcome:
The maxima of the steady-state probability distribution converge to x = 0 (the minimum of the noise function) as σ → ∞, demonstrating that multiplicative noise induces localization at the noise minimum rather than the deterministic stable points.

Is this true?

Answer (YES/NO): NO